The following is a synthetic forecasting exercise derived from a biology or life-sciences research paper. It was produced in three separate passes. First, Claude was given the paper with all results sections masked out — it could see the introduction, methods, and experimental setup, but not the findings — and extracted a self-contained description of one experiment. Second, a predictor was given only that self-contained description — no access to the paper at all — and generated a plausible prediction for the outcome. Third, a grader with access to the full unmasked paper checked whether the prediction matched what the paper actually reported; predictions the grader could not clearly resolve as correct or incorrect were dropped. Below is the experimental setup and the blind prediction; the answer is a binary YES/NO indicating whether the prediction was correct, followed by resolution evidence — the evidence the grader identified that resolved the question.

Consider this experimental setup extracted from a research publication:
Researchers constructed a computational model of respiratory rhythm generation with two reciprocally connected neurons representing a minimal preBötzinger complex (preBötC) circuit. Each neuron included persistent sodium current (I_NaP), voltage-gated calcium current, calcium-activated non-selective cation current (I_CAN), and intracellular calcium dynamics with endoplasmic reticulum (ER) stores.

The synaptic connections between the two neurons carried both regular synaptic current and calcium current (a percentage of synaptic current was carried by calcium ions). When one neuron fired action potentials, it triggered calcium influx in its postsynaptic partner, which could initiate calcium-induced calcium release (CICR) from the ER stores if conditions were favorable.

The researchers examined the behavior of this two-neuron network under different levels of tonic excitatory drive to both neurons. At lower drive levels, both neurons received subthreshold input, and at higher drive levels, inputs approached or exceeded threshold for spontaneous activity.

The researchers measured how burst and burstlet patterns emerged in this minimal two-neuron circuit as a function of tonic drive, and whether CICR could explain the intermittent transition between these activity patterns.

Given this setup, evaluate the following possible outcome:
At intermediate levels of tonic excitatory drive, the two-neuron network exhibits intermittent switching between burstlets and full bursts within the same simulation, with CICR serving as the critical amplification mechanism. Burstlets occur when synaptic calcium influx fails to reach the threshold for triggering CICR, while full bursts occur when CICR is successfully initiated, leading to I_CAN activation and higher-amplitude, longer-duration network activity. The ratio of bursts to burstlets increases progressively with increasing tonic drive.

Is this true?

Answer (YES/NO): NO